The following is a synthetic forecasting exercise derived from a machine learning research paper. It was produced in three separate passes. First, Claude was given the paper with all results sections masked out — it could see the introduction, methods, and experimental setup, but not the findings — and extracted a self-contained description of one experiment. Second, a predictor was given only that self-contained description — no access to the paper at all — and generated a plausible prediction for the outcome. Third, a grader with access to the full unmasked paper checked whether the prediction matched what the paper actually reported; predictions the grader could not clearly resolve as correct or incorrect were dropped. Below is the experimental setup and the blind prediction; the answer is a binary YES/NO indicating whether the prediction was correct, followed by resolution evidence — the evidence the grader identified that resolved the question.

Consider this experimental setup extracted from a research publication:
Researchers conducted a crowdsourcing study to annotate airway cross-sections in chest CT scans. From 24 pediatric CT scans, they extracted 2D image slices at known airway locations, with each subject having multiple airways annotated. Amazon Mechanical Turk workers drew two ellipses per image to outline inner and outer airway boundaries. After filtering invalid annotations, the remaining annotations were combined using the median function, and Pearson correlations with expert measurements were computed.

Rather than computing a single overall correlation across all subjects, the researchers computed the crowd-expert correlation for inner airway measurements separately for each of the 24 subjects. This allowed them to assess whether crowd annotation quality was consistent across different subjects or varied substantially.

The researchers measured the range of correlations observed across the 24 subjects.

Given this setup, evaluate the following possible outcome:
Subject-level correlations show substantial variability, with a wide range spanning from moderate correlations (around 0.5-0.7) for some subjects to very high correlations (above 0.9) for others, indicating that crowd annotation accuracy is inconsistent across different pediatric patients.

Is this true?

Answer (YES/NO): YES